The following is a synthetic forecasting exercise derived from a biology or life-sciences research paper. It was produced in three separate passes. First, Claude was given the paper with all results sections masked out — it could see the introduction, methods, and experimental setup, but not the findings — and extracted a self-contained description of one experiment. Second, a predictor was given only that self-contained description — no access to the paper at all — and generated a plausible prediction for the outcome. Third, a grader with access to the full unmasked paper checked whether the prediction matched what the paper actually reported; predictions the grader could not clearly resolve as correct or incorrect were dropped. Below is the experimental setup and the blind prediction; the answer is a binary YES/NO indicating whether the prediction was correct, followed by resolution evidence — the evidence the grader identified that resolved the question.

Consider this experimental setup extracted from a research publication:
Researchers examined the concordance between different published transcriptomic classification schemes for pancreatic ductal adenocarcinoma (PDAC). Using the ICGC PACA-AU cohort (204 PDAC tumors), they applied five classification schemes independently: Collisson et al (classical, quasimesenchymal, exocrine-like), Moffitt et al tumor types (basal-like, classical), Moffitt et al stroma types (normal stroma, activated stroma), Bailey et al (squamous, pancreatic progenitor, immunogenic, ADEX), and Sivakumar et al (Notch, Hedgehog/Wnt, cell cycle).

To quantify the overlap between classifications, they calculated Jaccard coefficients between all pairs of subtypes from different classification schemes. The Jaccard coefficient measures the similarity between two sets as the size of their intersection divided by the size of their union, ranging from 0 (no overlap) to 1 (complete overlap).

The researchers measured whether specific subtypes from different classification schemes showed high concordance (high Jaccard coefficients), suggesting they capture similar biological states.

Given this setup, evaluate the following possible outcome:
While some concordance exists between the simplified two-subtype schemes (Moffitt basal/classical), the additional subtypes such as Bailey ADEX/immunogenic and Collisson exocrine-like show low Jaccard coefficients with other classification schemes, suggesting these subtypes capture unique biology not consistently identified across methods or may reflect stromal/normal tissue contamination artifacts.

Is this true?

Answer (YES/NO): NO